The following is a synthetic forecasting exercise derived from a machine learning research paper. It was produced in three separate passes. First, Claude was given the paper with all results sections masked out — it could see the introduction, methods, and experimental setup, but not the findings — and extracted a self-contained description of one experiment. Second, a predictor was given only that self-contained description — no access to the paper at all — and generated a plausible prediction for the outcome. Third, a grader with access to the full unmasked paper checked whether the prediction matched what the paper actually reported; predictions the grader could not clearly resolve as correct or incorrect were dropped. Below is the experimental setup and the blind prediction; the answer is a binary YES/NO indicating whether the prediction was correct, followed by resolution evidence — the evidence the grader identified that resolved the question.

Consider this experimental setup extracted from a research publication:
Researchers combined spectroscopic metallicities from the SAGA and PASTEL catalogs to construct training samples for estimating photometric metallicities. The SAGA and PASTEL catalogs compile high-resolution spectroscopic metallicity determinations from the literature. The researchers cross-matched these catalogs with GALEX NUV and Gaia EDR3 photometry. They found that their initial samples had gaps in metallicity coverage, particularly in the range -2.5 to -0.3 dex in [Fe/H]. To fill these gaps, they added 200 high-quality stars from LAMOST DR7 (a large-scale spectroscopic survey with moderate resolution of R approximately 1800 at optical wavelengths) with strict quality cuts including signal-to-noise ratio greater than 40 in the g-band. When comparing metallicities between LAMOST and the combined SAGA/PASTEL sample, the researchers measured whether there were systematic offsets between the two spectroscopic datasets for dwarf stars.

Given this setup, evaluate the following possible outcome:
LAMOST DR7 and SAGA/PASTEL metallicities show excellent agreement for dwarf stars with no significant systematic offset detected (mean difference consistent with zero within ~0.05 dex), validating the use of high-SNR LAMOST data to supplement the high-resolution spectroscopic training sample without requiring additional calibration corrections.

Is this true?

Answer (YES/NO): NO